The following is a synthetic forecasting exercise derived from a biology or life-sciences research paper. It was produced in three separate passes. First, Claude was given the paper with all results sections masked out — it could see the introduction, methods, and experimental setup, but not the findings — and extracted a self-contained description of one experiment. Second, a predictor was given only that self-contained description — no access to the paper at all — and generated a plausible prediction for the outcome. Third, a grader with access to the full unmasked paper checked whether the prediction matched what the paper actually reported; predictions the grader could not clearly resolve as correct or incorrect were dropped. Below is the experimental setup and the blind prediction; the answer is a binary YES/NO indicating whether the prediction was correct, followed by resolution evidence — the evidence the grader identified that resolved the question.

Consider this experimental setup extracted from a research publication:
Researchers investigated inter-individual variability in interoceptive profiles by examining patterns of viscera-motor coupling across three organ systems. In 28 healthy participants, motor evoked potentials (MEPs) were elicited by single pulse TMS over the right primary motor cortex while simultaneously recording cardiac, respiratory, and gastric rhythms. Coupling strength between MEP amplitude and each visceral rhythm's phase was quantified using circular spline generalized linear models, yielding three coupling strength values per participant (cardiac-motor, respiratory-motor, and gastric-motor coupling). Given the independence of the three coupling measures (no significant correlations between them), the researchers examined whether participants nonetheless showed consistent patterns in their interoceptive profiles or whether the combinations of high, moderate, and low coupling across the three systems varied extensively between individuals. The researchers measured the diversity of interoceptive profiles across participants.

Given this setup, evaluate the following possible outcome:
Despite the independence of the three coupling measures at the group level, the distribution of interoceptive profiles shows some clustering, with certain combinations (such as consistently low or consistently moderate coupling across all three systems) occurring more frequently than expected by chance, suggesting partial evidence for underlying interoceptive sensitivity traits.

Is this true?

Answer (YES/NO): NO